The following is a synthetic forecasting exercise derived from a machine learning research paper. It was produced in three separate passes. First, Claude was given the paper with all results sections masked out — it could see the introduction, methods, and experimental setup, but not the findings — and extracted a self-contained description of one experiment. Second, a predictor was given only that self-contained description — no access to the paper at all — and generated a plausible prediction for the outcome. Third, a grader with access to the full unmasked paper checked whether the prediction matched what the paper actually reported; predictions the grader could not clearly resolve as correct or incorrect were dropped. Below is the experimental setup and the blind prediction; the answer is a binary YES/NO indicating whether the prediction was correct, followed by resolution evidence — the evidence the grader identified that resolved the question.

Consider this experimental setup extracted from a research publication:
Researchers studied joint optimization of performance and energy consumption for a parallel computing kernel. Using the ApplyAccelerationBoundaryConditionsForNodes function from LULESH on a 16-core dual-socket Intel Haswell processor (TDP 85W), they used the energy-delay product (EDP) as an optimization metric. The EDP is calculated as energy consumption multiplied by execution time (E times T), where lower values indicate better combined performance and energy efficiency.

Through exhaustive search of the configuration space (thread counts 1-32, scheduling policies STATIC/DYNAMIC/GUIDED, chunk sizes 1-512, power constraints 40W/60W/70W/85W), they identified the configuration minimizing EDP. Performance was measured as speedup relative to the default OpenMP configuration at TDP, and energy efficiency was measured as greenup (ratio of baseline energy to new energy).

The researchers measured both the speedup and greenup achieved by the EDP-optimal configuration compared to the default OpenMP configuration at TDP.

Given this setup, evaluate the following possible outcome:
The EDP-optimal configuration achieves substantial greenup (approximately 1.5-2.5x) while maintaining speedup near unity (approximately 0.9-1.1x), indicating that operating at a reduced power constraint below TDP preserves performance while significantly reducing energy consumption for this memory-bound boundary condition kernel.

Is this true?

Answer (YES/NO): NO